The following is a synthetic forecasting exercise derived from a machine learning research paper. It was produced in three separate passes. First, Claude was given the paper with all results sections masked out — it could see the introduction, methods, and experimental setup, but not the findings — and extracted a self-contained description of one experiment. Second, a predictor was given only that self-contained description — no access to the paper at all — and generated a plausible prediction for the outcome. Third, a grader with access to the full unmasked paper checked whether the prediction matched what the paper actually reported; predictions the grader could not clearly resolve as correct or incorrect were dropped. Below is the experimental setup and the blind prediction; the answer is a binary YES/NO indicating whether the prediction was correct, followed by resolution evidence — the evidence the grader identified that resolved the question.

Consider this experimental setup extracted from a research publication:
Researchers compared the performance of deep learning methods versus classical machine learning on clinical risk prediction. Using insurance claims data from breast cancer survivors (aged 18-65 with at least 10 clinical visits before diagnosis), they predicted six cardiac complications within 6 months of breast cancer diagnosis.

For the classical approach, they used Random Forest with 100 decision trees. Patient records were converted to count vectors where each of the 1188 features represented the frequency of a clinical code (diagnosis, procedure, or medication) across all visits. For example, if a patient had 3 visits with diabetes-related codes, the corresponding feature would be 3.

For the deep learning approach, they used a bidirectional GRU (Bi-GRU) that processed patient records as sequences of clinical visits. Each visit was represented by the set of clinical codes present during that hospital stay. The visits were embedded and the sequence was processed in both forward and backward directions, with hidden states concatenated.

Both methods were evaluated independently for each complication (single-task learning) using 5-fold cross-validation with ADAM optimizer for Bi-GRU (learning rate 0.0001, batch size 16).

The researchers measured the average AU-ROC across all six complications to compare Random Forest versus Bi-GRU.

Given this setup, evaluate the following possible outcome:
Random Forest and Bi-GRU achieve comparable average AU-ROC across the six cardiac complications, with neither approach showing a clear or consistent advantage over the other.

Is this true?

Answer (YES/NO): YES